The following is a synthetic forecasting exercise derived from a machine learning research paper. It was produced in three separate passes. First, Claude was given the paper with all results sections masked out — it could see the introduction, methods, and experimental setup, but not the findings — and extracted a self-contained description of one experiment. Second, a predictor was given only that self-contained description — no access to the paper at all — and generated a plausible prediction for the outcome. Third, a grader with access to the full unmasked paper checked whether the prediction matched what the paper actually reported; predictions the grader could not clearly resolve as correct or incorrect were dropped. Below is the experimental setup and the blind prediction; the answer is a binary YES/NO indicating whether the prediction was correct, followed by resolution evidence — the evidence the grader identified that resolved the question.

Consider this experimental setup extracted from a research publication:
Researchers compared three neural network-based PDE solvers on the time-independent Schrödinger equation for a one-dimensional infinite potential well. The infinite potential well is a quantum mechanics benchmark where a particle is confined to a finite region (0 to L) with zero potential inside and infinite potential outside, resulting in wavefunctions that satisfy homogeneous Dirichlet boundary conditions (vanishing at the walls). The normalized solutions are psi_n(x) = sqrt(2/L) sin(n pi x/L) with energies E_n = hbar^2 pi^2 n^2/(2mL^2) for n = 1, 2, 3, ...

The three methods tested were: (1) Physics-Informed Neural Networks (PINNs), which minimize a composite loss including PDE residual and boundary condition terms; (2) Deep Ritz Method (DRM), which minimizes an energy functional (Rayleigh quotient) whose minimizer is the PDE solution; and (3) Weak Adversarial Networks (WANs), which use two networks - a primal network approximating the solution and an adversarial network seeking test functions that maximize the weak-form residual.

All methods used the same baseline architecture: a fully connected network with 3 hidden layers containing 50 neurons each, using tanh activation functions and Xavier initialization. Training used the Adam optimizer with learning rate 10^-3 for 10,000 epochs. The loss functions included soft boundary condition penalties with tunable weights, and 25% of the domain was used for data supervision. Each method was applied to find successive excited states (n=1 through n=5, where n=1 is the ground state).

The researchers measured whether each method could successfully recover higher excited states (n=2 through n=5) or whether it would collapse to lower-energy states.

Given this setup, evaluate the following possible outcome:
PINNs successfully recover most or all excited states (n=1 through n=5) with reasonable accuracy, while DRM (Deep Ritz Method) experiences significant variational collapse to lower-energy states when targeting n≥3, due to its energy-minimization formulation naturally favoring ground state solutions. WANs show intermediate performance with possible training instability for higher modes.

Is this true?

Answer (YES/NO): NO